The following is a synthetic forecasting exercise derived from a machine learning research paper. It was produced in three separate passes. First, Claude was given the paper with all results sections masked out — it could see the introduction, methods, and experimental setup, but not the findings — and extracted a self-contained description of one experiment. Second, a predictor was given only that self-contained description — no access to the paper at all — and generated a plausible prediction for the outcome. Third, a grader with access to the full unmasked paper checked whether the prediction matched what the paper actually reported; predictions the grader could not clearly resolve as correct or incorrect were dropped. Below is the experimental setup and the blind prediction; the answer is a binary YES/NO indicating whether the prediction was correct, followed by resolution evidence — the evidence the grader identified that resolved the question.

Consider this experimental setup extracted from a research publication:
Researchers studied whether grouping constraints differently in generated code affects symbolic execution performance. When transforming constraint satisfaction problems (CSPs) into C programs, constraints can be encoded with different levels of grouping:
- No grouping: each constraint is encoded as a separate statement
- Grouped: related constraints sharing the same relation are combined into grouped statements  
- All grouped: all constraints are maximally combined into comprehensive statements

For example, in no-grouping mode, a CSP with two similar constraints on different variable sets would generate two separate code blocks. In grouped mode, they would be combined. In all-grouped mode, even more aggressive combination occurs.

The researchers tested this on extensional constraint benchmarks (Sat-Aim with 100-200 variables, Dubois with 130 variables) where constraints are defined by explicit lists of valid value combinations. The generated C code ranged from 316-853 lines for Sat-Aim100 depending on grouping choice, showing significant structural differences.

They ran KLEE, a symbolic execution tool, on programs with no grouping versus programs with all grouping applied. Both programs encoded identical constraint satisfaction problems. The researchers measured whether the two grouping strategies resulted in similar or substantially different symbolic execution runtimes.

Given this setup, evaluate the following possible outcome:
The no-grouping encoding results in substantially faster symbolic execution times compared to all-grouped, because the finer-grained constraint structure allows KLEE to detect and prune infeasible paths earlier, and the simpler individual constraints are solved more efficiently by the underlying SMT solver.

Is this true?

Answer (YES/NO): NO